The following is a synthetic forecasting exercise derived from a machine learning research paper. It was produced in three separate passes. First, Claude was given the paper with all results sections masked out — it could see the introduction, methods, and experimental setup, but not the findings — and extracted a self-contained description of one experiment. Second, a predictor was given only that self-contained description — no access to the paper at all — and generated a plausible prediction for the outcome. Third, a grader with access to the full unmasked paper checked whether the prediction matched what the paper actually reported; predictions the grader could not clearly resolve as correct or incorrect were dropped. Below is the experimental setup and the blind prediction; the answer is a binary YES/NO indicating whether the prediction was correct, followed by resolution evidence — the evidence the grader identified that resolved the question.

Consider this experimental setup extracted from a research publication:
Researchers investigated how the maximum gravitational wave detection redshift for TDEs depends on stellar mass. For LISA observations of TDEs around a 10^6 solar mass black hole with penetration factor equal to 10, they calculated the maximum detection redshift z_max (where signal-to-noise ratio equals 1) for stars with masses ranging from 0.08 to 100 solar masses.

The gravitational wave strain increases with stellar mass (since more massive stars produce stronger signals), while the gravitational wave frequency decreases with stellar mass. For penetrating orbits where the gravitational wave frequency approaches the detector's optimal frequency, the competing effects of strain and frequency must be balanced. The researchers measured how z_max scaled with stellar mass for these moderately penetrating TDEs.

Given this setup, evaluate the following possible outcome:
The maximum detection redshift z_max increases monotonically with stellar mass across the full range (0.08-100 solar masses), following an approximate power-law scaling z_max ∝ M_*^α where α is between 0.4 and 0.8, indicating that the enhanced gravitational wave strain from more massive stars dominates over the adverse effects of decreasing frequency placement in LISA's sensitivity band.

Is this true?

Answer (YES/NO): NO